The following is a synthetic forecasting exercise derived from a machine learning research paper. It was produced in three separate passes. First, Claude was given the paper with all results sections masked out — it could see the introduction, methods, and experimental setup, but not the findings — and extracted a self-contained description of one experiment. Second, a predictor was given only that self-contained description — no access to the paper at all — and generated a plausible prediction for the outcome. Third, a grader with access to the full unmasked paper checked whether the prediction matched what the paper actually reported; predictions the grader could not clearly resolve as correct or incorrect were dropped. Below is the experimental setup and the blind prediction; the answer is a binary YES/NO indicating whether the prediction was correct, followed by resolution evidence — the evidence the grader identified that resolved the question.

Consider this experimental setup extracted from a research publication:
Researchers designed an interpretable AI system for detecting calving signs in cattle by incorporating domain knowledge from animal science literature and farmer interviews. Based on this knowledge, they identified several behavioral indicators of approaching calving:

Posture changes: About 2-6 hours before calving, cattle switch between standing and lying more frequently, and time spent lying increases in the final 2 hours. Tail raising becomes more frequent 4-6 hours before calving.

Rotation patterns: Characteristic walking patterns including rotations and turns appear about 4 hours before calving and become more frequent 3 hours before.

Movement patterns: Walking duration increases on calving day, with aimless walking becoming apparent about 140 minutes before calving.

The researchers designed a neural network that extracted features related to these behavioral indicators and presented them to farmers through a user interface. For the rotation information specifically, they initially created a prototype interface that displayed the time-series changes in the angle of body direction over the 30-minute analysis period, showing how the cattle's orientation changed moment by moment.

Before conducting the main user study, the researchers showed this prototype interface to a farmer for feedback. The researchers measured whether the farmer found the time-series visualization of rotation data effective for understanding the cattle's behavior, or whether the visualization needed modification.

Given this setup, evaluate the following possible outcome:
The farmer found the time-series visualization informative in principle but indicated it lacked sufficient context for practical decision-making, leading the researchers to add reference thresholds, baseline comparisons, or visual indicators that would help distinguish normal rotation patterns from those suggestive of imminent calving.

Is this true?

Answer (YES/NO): NO